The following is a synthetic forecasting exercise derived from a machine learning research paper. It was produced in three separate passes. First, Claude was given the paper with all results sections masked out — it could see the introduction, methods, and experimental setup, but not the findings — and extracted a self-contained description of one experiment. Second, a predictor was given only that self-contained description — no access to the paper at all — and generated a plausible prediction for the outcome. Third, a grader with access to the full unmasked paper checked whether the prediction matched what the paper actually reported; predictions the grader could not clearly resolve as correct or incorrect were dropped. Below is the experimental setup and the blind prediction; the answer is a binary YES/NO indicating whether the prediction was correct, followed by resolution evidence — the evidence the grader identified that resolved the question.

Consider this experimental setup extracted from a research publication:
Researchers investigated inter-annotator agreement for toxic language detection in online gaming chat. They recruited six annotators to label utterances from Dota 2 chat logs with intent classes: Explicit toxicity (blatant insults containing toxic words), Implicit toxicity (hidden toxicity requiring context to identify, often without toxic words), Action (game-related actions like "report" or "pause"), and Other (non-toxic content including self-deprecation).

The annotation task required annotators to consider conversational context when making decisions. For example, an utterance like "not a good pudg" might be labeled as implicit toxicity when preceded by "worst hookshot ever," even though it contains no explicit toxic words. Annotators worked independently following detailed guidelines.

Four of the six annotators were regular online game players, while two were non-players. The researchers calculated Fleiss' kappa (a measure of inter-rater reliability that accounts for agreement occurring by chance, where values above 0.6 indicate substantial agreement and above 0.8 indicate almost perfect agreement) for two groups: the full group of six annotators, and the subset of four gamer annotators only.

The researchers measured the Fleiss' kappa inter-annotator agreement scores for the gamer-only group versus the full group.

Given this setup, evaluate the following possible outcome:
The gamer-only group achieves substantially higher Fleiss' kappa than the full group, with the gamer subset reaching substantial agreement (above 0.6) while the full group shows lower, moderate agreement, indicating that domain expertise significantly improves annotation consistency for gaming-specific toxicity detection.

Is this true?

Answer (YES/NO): NO